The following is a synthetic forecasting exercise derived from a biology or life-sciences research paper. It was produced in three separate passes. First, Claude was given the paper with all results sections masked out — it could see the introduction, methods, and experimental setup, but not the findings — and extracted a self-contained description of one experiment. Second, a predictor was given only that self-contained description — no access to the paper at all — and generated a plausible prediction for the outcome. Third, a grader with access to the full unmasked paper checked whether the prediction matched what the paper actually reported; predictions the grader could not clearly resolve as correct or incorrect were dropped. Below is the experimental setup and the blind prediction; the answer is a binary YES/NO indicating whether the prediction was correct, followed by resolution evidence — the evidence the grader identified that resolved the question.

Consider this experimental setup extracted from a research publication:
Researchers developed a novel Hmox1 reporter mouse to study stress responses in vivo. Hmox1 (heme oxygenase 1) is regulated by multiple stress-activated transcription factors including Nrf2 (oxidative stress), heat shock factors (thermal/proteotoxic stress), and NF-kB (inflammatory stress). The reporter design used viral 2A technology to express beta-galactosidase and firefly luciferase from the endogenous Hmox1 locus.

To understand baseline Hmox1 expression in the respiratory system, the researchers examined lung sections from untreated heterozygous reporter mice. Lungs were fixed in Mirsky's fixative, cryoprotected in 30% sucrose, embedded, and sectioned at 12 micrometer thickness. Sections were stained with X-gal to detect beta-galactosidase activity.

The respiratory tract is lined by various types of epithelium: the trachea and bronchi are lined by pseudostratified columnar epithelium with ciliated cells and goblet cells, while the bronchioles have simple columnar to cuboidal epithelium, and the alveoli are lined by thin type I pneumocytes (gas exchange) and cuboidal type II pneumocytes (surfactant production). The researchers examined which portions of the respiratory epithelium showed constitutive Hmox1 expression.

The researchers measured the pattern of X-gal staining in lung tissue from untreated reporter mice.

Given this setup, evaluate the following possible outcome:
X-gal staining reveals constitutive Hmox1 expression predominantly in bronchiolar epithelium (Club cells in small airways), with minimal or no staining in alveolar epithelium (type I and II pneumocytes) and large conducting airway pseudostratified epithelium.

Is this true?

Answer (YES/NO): NO